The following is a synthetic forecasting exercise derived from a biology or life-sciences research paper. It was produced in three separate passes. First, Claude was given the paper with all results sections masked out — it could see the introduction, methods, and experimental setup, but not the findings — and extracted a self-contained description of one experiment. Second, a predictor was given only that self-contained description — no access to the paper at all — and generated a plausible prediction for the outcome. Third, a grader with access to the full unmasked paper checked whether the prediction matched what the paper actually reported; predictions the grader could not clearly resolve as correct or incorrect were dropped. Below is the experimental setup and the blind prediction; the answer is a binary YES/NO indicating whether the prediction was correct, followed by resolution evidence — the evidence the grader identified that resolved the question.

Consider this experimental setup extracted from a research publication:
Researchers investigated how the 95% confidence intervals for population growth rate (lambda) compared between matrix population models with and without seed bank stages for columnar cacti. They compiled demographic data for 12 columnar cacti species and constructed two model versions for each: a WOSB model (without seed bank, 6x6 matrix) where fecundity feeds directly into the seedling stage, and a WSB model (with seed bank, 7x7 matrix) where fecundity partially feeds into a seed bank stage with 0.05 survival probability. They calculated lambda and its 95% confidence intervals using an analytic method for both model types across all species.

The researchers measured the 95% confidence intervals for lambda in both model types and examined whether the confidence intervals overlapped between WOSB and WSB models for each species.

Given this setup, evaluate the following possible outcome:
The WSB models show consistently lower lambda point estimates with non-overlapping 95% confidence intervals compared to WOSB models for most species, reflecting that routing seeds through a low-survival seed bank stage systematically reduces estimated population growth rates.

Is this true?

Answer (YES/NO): NO